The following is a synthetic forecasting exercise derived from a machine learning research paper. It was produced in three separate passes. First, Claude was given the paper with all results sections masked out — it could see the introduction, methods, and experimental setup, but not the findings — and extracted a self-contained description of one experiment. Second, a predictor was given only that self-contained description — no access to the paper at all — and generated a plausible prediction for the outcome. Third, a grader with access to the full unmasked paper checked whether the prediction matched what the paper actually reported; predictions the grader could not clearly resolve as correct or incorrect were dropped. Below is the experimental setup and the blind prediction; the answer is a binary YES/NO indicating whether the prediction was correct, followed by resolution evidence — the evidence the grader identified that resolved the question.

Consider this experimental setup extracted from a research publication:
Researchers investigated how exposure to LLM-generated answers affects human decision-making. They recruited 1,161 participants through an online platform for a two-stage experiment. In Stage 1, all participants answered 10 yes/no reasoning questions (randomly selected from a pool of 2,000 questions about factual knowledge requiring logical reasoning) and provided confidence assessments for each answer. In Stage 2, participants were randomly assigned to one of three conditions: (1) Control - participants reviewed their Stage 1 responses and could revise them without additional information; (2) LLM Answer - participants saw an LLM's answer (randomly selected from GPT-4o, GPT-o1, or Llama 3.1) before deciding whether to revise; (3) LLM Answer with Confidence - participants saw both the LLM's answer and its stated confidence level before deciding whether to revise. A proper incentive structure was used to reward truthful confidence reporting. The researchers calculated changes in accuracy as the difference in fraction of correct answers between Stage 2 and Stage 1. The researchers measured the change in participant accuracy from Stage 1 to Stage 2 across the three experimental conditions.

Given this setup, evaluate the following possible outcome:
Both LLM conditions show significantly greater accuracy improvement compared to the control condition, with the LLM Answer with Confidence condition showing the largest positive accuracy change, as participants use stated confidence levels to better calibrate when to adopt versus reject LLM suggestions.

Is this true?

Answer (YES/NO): NO